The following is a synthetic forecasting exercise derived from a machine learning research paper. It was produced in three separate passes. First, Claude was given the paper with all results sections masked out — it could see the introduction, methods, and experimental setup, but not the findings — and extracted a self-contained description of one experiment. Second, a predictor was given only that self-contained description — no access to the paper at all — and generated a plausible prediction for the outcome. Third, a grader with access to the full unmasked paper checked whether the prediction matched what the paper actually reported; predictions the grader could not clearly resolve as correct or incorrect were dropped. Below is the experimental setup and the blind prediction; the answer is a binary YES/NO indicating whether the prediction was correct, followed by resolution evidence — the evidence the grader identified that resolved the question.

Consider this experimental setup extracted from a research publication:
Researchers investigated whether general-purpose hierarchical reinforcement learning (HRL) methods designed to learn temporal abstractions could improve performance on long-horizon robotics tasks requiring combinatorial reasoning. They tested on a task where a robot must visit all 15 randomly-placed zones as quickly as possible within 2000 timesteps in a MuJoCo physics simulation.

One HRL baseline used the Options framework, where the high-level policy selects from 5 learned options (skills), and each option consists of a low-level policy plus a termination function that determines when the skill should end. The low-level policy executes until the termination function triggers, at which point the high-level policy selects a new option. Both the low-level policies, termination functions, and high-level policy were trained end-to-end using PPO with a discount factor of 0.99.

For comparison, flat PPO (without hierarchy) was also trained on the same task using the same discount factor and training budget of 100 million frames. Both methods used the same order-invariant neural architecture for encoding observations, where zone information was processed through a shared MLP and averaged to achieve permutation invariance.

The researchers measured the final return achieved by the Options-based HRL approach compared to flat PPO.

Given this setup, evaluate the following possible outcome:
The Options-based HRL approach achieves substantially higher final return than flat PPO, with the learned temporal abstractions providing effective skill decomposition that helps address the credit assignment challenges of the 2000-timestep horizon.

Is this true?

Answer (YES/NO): NO